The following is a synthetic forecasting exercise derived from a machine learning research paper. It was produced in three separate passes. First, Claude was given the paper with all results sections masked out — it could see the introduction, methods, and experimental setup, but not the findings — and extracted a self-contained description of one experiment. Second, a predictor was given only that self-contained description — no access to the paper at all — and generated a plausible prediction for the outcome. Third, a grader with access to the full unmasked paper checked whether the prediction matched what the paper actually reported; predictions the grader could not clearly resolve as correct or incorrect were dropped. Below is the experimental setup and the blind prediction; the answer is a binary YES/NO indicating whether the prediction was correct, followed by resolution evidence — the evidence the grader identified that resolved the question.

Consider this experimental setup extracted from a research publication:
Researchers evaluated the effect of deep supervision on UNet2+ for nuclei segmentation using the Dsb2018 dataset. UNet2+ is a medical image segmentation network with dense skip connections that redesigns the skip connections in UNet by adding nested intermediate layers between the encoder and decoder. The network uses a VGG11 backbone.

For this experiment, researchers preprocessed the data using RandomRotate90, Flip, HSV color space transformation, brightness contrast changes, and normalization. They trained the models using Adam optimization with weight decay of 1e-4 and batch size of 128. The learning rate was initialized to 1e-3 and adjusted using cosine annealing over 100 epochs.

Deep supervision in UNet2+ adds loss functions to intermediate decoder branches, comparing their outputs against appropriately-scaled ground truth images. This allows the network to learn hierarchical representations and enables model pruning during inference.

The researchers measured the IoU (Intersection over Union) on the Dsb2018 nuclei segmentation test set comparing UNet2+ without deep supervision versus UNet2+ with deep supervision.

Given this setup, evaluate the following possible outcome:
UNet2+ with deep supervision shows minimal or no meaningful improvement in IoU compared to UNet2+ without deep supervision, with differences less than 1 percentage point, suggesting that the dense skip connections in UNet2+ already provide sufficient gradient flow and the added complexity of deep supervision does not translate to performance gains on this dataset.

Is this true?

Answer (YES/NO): YES